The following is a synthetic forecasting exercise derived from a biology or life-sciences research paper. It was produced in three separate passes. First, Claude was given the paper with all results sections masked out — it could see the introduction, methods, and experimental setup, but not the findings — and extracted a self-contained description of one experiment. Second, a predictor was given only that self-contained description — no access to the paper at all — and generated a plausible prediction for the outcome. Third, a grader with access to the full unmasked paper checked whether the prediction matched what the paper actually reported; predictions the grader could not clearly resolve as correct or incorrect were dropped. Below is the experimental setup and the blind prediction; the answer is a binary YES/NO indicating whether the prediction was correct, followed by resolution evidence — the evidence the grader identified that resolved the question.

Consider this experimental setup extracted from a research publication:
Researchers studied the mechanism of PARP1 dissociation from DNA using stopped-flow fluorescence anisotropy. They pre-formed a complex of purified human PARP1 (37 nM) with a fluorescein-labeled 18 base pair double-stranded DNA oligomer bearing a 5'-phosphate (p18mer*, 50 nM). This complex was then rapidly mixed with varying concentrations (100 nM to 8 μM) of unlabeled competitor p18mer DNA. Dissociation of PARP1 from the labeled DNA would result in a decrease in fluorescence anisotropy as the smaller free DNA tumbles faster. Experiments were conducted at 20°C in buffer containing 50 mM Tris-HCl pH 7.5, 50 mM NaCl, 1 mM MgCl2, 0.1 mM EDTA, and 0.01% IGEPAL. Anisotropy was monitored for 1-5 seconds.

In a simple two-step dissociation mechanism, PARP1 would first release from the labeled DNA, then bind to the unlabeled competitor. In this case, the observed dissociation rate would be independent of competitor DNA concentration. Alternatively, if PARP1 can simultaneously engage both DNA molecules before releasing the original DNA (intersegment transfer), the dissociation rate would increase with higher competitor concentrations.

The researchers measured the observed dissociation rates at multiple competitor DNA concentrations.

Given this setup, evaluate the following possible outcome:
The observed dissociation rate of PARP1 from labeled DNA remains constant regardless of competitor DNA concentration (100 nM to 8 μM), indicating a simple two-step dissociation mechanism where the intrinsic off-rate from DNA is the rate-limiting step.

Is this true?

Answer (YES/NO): NO